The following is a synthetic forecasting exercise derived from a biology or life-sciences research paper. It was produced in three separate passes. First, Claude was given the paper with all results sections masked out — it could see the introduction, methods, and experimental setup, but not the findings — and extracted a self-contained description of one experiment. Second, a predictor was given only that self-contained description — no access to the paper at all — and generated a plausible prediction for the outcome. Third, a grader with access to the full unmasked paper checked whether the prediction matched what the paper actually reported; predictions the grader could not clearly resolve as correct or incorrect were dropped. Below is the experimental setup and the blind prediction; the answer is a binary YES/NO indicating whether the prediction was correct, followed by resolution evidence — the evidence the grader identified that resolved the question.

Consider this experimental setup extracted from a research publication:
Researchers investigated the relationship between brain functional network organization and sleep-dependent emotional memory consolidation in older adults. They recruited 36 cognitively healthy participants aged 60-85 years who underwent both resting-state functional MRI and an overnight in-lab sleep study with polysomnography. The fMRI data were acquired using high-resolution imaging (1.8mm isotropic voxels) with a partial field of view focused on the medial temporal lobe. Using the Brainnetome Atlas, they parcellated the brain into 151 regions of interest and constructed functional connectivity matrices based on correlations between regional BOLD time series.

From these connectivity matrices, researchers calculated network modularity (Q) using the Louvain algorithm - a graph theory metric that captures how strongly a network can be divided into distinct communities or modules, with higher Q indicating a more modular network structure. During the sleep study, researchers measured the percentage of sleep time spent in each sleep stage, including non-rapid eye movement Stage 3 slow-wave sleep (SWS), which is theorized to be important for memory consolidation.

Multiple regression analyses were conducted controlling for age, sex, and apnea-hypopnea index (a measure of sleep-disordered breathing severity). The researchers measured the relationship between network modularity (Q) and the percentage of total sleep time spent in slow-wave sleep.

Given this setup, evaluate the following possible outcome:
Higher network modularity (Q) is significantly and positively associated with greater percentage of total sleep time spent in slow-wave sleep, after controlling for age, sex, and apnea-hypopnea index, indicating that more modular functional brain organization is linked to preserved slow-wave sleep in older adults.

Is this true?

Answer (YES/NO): YES